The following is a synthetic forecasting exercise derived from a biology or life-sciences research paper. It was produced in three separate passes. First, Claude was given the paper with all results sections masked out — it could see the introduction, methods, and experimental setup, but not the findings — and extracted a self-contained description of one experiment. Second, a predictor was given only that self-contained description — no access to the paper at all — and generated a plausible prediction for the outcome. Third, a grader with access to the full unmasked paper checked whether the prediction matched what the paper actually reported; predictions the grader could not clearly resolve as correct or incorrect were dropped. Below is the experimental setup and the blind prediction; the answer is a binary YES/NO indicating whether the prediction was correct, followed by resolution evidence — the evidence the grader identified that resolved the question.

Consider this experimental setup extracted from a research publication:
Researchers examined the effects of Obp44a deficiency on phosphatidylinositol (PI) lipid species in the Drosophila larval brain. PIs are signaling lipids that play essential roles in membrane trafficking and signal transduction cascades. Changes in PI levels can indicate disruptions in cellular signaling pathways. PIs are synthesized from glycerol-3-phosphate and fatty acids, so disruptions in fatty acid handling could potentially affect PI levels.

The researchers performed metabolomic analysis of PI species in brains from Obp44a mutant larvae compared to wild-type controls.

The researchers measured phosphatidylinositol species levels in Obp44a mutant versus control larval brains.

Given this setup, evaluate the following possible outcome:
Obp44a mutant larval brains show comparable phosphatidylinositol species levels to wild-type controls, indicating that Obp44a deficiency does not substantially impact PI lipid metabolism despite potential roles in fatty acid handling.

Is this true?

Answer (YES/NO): NO